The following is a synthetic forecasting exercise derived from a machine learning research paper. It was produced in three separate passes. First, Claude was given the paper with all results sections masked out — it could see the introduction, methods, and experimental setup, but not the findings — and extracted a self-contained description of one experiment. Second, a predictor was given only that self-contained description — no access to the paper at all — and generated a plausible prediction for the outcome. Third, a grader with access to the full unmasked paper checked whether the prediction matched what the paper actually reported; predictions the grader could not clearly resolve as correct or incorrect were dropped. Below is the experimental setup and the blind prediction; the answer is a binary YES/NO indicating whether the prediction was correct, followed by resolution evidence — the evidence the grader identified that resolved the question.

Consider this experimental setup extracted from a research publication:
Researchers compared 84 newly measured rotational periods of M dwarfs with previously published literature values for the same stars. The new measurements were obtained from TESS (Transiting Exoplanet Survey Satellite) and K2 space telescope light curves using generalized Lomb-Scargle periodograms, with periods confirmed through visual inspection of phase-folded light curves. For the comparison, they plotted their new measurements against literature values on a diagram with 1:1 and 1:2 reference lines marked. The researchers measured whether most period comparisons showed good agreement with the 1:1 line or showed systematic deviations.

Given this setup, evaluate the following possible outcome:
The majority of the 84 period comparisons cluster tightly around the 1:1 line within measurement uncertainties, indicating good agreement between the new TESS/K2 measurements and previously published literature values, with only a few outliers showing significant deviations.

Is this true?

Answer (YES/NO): YES